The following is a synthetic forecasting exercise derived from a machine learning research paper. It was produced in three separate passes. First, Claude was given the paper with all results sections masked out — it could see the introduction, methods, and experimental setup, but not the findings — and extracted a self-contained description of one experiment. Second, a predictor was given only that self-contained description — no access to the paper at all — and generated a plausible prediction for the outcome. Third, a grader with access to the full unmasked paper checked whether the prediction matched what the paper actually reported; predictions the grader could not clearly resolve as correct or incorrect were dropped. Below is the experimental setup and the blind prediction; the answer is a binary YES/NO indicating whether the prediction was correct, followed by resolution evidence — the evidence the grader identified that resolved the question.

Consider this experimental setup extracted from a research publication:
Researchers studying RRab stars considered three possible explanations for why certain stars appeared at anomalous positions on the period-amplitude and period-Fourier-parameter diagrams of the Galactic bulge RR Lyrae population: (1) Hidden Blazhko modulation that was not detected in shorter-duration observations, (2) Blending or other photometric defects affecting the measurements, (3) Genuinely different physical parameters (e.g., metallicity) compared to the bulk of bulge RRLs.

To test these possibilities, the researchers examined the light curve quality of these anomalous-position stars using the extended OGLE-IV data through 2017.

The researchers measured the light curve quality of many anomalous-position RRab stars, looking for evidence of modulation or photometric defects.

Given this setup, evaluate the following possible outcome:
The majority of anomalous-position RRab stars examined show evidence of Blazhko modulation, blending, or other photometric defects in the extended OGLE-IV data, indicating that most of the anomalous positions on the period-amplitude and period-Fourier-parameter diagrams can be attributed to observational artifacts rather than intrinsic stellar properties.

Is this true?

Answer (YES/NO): NO